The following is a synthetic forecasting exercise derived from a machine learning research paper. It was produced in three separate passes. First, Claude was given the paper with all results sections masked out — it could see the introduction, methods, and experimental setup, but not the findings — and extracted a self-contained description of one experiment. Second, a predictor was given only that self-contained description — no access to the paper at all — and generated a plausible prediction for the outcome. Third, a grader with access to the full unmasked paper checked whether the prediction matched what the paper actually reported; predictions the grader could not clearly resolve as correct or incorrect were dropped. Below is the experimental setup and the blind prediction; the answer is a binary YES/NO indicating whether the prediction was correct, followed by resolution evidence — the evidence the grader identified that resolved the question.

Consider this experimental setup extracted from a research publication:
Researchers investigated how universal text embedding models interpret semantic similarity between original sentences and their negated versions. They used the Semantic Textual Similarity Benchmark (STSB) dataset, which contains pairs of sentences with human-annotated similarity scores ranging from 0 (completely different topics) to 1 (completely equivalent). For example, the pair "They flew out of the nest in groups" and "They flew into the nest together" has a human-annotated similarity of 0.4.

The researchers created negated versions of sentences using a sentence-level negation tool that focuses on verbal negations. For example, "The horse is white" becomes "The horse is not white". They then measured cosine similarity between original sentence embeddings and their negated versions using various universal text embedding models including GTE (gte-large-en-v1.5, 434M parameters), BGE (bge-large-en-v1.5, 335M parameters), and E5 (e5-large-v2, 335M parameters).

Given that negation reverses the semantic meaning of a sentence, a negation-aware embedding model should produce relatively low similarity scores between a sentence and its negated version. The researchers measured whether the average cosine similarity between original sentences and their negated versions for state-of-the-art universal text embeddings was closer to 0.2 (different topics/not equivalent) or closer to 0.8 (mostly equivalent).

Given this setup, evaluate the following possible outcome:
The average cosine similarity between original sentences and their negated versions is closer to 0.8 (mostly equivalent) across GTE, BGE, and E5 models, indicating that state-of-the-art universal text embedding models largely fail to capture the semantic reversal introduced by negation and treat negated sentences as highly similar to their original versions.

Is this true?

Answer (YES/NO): YES